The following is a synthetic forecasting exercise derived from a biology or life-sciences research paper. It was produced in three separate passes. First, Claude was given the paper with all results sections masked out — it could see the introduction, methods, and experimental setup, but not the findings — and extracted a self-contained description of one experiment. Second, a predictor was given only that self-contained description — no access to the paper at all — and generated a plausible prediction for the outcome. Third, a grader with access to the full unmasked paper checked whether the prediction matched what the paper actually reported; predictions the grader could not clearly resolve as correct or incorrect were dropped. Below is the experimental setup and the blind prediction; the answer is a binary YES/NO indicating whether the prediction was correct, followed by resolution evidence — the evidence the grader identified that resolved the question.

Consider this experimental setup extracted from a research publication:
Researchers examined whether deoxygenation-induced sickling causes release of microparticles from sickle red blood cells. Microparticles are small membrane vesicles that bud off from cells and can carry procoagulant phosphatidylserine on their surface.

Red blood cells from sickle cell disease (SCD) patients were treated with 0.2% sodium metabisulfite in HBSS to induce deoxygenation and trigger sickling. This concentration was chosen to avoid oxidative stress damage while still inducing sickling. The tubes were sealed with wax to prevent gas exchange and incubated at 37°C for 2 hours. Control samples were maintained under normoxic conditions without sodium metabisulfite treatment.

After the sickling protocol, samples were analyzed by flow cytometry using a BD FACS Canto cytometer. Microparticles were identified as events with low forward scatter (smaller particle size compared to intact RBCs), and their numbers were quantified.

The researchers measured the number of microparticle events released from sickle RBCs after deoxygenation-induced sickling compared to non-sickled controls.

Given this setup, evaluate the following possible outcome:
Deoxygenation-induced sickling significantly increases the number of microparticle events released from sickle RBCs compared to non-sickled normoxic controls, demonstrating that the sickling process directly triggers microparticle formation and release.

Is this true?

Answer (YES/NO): YES